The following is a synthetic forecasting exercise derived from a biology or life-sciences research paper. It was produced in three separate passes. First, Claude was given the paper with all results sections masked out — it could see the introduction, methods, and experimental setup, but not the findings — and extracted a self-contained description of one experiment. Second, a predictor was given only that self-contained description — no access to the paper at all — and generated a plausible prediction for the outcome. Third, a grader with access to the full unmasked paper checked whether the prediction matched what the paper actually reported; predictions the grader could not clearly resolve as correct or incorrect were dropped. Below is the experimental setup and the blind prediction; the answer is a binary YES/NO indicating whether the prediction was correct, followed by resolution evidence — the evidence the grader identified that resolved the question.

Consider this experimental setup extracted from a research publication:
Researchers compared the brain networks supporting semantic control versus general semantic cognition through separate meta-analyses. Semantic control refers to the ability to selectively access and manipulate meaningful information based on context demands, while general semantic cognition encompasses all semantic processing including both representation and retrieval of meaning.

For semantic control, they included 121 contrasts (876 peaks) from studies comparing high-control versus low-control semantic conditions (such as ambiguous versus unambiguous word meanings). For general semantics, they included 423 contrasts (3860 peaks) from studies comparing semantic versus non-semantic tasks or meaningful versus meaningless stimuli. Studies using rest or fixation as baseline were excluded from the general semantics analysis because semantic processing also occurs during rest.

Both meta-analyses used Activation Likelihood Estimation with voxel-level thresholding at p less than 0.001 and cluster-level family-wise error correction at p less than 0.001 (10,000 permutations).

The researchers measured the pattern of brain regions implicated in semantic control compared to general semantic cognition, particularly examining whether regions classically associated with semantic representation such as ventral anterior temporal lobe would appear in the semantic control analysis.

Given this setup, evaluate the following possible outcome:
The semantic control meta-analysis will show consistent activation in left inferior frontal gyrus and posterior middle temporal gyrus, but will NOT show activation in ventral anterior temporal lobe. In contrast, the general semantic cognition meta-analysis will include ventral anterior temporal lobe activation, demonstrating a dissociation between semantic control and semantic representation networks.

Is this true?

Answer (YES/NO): YES